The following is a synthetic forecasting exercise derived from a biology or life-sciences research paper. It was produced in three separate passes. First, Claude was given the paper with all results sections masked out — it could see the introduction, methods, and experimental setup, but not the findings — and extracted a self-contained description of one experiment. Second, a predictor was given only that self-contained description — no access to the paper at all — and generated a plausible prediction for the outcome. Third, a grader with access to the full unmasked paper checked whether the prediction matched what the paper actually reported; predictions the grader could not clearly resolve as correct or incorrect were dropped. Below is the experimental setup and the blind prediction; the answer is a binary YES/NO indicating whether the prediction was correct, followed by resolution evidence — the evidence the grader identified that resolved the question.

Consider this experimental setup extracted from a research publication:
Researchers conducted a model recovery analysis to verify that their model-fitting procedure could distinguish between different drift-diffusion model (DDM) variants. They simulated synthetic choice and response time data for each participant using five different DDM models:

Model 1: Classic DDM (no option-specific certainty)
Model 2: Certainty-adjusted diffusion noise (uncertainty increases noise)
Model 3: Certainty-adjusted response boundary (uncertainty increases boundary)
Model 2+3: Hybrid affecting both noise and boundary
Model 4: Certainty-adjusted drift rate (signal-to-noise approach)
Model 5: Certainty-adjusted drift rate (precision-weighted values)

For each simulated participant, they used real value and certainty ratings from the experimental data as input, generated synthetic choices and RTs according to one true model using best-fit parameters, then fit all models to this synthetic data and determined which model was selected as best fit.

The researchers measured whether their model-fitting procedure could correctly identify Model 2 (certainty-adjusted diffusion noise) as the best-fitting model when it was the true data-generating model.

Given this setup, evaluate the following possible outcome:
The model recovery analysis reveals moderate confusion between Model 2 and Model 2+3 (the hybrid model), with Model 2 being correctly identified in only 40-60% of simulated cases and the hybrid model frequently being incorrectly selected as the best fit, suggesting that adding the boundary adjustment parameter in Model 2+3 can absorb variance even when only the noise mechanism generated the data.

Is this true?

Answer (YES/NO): NO